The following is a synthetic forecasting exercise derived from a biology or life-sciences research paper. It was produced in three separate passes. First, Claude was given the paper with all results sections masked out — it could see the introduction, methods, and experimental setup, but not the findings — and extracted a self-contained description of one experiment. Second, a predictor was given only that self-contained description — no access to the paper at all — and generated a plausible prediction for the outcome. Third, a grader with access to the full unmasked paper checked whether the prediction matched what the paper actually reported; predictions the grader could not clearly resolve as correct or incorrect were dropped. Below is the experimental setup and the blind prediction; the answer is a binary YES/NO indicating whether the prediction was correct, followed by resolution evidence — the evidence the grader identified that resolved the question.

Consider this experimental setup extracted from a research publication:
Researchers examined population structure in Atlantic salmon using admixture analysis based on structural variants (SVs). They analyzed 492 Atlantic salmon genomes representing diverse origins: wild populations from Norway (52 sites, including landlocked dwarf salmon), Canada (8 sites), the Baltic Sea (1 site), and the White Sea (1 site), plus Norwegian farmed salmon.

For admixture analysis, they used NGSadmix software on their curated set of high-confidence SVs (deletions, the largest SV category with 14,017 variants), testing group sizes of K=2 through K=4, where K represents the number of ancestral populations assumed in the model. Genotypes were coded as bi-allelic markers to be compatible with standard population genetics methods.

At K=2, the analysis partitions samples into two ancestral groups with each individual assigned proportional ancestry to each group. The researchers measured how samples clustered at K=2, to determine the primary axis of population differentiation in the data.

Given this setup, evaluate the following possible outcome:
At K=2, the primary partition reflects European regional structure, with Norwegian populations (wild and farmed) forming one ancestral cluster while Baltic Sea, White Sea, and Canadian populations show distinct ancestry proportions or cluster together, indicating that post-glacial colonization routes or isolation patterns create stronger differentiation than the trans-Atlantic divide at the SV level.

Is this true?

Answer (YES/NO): NO